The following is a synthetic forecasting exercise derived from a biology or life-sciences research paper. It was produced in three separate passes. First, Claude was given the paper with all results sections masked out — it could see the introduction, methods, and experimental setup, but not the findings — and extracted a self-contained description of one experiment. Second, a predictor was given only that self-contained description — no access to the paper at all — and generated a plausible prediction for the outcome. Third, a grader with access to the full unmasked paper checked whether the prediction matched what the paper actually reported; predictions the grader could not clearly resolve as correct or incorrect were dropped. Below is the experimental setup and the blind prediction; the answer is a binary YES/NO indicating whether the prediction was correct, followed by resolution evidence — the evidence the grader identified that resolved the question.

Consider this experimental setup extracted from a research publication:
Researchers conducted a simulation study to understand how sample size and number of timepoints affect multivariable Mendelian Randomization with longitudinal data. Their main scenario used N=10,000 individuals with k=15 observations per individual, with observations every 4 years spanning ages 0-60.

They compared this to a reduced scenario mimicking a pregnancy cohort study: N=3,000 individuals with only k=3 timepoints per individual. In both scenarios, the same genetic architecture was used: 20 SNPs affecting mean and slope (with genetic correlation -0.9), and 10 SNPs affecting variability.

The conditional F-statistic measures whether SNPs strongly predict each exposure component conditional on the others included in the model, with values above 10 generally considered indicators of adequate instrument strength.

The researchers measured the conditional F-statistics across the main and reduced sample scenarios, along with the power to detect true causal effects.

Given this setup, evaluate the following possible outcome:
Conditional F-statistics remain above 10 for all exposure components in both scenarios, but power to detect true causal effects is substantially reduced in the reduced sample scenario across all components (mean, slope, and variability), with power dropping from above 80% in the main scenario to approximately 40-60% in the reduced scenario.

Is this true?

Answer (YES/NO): NO